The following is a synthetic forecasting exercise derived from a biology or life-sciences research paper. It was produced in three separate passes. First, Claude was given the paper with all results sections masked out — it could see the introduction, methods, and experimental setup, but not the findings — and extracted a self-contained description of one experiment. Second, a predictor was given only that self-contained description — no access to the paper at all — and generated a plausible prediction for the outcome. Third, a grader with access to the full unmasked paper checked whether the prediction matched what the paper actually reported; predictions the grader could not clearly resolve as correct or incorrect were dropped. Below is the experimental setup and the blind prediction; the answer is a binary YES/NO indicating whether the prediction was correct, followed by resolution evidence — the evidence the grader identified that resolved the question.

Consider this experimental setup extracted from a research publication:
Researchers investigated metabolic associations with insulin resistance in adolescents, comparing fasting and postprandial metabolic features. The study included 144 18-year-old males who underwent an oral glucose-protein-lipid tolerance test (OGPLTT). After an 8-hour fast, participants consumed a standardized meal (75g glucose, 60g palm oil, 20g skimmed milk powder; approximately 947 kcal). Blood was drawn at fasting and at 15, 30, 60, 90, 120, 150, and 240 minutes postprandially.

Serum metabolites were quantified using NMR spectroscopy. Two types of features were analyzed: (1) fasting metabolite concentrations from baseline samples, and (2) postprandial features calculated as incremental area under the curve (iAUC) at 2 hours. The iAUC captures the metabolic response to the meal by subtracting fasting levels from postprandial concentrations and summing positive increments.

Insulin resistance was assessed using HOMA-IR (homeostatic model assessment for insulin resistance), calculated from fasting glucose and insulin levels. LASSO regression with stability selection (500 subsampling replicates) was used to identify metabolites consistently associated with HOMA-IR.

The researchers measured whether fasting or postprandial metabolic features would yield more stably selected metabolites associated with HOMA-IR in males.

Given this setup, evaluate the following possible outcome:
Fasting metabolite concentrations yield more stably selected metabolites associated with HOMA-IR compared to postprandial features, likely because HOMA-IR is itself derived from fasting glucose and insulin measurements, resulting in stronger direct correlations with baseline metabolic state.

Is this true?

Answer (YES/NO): YES